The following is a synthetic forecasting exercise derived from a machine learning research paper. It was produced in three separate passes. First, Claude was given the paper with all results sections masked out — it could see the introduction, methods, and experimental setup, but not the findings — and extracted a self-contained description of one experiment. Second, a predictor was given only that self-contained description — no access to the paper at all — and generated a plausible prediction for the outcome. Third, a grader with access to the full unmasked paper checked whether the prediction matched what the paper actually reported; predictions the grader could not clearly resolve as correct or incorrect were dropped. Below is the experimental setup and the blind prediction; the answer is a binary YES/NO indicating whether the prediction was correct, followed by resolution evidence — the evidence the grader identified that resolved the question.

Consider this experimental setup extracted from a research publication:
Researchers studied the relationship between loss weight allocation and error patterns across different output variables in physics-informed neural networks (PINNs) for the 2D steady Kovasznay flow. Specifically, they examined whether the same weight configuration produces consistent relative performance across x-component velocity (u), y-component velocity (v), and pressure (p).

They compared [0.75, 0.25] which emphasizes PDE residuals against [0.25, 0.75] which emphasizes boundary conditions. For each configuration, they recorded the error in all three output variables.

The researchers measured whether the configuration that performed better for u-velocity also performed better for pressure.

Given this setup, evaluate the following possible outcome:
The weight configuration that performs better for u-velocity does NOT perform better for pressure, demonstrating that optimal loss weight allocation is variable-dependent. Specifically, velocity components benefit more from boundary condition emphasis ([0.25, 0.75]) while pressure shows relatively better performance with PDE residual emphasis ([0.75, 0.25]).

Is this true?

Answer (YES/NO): NO